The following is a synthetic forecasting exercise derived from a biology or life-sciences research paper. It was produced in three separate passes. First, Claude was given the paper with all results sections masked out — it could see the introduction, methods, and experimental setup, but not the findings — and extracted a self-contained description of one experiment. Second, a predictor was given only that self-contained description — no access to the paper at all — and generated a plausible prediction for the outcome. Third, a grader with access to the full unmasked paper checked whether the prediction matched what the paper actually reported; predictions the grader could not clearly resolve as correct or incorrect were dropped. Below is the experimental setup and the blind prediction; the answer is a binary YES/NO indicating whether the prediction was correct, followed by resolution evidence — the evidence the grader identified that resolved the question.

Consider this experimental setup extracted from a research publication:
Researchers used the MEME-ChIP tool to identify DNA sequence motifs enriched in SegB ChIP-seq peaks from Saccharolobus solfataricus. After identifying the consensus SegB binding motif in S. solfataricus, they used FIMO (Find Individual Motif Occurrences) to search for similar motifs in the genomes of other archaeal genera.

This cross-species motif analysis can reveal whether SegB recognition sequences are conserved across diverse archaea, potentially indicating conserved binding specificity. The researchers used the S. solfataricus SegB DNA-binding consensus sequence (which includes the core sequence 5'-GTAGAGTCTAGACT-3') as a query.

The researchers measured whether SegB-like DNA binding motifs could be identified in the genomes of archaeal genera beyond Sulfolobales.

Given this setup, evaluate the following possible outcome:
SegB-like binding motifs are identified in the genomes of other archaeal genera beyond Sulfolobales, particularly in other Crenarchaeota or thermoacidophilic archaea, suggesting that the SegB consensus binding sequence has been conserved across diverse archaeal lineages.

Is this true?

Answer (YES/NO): YES